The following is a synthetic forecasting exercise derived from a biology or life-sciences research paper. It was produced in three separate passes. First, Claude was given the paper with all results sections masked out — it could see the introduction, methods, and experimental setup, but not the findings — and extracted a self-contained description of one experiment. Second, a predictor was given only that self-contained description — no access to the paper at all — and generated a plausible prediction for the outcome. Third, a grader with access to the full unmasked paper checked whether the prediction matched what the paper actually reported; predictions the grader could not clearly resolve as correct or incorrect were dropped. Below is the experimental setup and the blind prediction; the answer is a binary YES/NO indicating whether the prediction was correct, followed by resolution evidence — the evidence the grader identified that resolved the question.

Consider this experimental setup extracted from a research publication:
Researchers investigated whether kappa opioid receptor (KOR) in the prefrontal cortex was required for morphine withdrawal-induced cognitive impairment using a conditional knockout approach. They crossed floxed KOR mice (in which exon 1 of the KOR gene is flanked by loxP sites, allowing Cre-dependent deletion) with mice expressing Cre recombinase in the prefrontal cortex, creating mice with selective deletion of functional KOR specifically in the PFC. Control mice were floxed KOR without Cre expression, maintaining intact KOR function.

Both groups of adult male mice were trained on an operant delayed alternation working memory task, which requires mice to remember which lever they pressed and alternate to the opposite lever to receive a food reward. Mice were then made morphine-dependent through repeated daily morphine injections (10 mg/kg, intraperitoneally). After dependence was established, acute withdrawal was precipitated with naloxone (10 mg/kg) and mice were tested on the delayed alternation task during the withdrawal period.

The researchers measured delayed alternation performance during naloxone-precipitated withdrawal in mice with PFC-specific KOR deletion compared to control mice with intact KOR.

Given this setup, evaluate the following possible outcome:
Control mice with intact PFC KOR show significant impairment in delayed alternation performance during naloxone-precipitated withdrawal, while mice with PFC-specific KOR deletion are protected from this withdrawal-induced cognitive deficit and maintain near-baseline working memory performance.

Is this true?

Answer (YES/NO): NO